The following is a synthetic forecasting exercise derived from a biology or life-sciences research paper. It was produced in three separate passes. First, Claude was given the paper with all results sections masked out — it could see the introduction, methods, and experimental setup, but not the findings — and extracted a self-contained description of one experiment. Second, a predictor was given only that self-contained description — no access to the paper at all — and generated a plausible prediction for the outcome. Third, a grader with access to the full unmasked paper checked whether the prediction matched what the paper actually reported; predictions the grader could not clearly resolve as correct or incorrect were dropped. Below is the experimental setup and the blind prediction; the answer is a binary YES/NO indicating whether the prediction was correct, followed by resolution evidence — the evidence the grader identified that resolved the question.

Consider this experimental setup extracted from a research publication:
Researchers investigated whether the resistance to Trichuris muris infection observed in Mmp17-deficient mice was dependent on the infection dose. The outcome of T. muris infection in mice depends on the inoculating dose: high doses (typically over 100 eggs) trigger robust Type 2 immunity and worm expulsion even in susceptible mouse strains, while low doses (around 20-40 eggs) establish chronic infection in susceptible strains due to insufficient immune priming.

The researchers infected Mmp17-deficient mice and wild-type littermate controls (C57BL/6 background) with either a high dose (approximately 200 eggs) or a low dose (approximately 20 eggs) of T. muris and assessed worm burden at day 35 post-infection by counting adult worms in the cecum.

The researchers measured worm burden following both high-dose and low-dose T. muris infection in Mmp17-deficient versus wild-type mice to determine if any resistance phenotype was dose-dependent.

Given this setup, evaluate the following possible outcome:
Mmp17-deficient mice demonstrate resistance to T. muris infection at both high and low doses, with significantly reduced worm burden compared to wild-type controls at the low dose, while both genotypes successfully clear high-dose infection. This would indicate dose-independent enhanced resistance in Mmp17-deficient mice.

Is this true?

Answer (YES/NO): NO